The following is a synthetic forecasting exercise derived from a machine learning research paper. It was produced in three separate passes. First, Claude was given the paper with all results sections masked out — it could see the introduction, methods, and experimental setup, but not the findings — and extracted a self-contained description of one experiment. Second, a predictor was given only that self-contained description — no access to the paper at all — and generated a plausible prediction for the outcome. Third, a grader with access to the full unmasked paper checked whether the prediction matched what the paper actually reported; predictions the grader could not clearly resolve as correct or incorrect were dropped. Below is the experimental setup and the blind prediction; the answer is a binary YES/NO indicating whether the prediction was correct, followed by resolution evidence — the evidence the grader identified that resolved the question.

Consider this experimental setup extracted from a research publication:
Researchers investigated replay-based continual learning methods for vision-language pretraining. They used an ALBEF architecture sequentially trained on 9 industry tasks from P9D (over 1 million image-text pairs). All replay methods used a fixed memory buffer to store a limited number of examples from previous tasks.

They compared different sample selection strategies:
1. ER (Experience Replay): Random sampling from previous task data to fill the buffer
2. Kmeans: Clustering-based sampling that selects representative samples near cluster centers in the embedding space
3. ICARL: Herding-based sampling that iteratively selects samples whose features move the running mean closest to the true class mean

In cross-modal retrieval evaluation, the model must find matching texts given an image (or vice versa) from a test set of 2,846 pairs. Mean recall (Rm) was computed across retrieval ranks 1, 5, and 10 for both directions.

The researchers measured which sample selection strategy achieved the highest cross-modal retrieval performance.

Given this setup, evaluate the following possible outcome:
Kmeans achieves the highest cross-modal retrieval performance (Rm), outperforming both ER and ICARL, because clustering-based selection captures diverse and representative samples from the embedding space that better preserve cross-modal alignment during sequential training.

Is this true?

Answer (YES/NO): NO